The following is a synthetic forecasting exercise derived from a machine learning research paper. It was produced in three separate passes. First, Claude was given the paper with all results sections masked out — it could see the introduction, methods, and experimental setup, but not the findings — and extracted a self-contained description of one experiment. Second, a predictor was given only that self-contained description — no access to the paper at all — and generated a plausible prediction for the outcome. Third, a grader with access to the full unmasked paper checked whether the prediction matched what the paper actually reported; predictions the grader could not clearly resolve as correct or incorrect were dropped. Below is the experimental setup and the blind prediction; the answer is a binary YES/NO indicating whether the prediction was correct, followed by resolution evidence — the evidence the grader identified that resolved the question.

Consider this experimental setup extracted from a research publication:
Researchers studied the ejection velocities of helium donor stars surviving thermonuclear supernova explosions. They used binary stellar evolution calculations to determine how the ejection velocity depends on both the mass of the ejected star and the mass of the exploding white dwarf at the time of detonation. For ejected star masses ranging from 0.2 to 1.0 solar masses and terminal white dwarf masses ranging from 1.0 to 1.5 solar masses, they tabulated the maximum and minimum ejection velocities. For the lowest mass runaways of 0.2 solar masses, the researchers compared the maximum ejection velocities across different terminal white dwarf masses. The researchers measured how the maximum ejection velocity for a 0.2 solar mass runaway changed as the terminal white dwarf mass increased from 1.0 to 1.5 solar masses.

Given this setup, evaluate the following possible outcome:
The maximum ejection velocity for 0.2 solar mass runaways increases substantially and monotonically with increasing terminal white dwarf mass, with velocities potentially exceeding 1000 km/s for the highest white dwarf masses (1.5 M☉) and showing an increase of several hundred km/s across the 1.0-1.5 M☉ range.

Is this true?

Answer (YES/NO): NO